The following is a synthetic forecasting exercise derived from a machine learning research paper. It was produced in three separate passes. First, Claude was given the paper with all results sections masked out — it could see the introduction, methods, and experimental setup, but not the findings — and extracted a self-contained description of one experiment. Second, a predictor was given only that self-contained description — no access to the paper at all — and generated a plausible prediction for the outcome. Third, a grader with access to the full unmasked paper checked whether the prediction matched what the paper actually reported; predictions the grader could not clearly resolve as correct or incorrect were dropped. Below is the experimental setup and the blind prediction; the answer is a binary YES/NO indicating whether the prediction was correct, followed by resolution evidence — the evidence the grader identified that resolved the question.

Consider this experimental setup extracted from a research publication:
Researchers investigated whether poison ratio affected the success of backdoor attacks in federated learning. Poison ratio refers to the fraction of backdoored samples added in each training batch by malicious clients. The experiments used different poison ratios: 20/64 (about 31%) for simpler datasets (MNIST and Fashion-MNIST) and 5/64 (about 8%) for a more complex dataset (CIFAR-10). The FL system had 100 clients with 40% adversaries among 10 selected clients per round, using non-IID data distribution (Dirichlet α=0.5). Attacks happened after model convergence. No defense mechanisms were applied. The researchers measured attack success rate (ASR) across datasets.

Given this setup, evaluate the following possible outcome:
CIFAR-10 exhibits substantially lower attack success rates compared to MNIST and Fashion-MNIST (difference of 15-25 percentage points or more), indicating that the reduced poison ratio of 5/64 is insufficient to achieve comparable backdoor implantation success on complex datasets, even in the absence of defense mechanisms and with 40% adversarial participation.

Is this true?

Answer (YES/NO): NO